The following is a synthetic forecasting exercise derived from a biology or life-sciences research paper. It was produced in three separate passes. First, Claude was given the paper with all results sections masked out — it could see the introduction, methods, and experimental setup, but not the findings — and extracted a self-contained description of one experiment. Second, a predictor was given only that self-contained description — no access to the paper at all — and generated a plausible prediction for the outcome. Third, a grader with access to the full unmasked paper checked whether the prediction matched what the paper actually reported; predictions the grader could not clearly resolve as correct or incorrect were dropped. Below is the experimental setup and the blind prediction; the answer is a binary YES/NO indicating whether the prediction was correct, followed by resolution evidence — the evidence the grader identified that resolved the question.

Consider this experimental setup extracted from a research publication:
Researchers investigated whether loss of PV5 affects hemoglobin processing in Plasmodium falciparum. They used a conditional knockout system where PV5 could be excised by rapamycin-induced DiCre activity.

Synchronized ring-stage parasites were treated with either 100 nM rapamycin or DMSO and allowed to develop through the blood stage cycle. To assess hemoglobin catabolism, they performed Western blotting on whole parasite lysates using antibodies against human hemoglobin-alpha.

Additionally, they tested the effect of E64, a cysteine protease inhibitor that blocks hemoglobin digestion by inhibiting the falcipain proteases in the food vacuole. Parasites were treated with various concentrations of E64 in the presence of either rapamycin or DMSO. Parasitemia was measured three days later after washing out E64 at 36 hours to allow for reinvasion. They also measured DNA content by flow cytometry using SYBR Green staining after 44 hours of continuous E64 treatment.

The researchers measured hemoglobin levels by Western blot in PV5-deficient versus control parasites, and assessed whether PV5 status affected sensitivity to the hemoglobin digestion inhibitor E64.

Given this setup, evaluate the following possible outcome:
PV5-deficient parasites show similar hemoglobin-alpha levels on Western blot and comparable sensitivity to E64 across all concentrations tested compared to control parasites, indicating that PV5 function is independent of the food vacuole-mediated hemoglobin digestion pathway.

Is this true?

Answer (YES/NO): YES